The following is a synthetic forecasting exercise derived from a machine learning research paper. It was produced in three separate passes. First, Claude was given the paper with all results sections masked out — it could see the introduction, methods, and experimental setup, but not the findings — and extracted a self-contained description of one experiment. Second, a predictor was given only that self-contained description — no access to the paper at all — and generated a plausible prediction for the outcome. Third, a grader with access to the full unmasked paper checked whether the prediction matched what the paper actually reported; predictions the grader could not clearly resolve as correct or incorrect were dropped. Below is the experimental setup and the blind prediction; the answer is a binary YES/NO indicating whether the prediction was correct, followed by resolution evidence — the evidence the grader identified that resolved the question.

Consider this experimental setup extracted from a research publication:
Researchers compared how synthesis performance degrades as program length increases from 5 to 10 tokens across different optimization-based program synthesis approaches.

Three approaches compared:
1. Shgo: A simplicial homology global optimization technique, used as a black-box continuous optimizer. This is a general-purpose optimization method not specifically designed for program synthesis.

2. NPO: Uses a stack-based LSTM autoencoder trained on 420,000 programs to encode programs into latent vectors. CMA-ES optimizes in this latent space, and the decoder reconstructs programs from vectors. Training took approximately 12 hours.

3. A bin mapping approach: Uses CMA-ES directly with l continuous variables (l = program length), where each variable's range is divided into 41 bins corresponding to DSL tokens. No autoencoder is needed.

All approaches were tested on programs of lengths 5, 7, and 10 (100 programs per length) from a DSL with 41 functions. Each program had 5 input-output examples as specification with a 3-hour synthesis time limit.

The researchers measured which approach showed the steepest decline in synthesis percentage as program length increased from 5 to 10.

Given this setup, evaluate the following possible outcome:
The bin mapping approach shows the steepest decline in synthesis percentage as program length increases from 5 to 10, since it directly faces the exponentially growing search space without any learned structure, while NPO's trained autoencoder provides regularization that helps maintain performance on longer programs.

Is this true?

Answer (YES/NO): NO